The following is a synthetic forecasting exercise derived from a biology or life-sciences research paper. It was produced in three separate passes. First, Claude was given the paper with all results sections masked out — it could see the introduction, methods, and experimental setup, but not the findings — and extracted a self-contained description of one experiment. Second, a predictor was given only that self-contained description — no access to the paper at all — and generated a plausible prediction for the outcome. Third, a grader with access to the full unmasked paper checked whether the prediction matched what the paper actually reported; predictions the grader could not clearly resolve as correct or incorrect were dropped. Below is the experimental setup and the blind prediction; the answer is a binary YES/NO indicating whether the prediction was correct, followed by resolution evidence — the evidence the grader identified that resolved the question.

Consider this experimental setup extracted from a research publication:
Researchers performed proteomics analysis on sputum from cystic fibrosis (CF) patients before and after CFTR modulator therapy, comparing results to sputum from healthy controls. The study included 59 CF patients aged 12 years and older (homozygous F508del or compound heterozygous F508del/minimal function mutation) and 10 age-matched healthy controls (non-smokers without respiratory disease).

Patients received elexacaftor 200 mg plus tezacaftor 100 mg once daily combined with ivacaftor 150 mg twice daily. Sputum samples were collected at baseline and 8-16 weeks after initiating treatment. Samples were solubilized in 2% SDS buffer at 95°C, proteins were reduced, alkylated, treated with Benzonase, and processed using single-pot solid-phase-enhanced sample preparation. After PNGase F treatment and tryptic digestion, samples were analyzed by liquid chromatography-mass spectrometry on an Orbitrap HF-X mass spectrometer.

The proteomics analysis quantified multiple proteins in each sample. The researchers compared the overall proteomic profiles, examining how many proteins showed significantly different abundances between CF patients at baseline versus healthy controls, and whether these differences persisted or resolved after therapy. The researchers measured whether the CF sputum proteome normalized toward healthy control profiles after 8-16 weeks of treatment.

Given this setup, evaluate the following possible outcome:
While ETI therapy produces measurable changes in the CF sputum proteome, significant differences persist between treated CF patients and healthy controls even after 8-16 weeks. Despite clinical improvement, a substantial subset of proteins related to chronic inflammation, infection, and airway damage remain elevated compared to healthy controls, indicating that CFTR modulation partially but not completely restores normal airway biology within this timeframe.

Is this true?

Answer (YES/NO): YES